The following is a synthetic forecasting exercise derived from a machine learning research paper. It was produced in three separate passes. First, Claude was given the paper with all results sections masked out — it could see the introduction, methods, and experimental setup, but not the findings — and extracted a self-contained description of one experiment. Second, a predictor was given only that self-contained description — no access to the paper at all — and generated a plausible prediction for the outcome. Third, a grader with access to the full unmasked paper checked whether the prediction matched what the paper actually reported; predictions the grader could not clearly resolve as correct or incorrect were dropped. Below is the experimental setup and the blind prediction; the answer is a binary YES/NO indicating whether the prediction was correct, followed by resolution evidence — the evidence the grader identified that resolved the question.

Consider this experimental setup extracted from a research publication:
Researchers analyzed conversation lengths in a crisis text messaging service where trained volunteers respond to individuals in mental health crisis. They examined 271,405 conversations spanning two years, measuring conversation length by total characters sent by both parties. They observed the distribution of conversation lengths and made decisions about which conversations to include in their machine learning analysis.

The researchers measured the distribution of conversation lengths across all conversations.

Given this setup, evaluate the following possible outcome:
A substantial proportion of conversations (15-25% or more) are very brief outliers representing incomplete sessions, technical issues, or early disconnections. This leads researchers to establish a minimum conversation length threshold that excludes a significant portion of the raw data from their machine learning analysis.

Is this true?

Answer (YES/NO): YES